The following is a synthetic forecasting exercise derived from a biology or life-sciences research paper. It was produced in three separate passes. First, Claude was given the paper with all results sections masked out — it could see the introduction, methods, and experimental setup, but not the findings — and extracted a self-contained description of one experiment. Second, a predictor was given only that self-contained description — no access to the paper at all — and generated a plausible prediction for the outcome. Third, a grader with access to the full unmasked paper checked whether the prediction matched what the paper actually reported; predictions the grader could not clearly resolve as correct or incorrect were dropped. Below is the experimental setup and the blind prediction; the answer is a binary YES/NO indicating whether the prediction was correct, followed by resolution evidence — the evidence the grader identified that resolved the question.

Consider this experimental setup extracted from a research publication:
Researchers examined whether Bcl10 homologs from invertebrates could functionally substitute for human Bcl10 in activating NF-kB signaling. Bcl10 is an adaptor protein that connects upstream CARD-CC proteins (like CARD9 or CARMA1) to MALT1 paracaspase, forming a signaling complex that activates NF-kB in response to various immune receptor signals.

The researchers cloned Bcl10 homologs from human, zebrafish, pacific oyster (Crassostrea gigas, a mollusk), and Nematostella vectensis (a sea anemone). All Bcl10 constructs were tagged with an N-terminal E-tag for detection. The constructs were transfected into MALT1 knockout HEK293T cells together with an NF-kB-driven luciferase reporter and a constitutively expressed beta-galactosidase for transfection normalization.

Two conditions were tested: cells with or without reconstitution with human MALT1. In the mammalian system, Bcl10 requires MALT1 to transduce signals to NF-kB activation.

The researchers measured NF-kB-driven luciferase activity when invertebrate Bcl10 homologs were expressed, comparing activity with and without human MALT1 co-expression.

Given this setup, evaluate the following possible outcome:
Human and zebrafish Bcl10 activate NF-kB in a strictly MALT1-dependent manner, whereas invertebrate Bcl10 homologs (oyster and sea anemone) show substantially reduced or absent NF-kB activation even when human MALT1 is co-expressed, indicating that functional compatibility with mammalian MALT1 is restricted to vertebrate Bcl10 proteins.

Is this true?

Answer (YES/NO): NO